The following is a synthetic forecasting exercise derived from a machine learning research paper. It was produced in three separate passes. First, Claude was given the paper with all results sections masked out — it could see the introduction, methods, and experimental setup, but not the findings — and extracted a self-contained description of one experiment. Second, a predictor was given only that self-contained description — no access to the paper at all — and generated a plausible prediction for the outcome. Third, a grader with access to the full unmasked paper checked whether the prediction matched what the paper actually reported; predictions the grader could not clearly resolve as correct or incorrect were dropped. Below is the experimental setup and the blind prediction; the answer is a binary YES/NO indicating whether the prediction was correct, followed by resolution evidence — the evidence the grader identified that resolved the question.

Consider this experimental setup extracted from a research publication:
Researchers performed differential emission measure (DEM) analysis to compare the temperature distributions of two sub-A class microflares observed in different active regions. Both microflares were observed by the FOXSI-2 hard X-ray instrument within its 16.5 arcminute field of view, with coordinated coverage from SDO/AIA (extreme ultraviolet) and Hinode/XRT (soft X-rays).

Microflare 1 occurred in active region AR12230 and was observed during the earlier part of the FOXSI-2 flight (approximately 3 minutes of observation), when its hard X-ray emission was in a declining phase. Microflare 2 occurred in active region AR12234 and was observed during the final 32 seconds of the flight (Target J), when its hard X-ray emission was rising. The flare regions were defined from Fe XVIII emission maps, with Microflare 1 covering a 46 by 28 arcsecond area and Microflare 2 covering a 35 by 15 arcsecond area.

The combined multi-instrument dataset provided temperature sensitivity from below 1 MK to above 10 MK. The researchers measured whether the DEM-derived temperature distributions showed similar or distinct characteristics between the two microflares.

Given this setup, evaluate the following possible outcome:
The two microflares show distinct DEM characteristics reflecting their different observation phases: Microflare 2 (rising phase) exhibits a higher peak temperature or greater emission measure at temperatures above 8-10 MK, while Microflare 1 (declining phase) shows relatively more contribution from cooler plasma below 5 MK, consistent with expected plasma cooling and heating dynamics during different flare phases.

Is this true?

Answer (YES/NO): NO